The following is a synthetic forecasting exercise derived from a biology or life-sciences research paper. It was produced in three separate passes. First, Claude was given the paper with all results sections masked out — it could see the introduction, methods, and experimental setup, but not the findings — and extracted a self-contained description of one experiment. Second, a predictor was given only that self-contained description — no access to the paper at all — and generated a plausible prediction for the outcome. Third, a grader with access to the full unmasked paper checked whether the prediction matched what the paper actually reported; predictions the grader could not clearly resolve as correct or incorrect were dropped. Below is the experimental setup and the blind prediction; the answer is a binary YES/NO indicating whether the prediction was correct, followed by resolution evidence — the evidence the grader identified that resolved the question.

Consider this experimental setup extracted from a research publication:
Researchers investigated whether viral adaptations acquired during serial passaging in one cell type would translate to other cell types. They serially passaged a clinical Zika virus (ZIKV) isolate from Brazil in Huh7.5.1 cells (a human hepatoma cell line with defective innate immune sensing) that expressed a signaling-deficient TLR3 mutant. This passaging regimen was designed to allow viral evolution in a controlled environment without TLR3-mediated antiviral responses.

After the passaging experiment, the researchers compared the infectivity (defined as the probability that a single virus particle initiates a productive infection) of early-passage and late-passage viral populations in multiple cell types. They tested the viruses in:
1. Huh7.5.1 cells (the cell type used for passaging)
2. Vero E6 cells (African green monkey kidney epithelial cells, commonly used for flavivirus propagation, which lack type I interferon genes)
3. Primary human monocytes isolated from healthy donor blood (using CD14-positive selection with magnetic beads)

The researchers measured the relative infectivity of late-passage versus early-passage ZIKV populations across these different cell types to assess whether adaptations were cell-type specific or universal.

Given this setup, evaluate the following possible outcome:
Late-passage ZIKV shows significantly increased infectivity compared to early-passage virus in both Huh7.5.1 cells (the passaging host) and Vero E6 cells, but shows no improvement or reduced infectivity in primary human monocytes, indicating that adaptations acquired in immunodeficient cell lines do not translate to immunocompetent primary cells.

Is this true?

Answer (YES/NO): NO